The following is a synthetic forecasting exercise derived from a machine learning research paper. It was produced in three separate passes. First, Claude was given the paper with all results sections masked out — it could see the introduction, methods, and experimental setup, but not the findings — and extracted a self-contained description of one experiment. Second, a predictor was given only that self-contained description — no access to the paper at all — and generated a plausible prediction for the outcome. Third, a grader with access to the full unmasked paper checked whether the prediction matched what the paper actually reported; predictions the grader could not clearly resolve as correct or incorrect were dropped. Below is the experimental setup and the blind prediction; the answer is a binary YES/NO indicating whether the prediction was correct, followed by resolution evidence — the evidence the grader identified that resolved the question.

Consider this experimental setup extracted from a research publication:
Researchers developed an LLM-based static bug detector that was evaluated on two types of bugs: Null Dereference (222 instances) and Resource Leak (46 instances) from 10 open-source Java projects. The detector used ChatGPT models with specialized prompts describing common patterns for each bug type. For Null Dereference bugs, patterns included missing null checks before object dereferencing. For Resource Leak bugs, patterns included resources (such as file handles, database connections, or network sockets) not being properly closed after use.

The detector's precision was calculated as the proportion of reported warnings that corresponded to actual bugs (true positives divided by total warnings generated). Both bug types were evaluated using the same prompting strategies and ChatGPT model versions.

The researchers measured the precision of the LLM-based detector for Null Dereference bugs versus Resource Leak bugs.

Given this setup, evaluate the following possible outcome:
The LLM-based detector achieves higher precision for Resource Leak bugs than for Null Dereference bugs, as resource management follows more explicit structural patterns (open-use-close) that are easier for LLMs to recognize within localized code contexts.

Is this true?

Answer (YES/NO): YES